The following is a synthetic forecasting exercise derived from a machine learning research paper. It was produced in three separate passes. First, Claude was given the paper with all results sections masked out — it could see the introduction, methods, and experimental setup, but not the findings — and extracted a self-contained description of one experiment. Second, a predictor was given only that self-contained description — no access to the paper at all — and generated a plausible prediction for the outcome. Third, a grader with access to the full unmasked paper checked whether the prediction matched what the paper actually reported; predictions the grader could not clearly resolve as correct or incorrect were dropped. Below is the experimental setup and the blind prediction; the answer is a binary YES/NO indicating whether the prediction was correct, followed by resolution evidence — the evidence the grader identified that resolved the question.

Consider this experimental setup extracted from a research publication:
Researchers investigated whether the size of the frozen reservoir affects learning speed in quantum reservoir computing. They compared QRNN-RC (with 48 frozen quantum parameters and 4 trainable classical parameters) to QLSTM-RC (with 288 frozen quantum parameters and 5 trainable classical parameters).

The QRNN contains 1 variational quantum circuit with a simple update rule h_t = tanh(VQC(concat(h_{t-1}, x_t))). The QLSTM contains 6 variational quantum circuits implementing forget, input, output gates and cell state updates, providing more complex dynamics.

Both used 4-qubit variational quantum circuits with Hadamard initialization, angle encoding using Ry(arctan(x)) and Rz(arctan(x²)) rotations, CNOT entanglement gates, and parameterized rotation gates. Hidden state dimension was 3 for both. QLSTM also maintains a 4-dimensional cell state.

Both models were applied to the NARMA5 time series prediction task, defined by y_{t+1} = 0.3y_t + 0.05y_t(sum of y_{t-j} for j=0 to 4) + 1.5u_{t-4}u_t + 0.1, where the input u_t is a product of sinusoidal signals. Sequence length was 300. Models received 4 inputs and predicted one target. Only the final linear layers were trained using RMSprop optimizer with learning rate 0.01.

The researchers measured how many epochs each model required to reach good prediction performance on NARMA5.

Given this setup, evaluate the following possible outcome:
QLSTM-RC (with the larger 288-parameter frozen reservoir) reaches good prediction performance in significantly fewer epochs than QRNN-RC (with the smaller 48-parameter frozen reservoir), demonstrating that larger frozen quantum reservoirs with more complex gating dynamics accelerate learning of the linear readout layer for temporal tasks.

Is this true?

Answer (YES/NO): NO